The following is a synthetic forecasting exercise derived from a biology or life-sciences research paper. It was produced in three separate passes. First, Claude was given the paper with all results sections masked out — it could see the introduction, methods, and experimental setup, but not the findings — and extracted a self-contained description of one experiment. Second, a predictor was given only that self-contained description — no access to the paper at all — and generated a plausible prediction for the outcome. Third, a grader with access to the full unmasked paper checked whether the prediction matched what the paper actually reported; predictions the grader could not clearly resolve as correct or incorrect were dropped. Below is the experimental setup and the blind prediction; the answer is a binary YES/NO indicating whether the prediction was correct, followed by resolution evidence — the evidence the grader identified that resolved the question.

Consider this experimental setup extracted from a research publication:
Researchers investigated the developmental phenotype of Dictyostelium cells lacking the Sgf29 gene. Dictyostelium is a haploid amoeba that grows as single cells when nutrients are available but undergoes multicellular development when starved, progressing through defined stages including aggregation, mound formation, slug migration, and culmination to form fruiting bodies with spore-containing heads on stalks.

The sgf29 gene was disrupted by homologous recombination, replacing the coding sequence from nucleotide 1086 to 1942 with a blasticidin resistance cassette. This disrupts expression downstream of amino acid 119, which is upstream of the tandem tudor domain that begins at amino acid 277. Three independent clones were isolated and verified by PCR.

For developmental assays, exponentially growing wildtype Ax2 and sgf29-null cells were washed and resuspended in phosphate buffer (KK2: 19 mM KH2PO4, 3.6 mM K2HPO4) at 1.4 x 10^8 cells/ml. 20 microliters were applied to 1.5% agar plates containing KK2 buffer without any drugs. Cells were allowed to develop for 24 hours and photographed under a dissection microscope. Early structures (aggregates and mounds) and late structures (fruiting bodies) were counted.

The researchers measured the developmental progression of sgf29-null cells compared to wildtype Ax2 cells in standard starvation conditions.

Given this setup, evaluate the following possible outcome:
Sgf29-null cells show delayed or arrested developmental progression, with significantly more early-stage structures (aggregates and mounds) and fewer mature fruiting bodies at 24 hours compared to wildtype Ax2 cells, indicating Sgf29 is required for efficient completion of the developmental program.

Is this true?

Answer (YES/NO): NO